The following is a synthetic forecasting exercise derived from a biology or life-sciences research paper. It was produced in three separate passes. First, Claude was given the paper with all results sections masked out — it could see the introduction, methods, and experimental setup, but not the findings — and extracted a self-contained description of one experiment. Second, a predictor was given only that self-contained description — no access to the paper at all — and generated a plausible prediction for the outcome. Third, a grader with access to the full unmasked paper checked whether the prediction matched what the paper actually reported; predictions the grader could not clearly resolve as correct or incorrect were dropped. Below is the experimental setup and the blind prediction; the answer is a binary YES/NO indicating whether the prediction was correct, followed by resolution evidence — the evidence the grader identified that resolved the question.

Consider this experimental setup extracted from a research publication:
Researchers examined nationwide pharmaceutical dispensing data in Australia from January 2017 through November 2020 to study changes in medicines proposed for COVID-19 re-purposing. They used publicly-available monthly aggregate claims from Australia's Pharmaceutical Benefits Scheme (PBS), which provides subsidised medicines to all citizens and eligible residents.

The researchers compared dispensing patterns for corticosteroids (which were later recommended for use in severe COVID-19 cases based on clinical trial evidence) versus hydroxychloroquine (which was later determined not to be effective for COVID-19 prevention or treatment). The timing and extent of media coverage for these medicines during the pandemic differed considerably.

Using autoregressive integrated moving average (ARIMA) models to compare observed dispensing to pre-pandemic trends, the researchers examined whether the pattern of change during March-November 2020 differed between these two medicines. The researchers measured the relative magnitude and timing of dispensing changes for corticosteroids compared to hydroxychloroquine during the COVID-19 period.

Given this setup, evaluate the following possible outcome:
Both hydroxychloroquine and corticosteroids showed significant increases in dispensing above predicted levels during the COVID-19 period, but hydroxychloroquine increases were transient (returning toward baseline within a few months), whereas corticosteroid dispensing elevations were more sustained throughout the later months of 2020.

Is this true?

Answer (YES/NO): NO